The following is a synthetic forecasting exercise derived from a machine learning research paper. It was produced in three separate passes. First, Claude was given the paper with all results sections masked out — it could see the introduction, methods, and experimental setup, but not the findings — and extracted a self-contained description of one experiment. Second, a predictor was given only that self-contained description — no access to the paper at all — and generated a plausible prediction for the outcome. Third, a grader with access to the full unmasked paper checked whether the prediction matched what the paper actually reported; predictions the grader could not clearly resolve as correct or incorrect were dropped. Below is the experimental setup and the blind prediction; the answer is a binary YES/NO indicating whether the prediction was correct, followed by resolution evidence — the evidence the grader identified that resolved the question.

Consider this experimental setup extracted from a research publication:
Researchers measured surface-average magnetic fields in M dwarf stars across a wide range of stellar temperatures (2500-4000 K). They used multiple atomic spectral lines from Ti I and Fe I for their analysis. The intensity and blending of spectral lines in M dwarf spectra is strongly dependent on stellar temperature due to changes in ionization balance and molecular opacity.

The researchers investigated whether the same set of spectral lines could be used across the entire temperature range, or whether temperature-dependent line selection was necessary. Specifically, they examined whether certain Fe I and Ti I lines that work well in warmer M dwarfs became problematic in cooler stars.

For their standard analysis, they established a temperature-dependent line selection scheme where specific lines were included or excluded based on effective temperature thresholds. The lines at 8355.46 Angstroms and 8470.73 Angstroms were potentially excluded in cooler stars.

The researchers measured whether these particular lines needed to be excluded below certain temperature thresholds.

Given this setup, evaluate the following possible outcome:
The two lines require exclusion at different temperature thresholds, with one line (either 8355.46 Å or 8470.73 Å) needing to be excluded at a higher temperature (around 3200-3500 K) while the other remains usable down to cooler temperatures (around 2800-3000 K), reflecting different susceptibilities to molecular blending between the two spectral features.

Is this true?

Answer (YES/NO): NO